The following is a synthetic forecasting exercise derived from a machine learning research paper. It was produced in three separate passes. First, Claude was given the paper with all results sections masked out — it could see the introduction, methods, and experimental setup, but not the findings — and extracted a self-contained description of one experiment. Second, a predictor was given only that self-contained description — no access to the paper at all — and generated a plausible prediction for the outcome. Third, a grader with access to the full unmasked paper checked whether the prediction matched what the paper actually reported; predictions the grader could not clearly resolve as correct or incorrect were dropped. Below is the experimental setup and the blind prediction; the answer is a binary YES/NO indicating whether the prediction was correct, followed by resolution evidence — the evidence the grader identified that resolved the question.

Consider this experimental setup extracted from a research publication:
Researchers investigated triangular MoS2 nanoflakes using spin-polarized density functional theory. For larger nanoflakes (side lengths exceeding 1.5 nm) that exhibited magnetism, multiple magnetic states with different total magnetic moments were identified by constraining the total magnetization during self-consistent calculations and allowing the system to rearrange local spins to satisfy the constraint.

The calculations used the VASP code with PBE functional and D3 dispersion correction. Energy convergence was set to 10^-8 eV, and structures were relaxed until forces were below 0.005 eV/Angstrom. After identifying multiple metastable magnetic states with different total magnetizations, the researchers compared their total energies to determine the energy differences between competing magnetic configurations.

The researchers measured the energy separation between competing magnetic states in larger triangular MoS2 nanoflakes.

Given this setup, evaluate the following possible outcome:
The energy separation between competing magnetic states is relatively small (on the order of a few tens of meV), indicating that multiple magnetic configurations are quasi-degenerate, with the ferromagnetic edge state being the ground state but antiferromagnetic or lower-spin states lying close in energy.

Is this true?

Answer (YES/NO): NO